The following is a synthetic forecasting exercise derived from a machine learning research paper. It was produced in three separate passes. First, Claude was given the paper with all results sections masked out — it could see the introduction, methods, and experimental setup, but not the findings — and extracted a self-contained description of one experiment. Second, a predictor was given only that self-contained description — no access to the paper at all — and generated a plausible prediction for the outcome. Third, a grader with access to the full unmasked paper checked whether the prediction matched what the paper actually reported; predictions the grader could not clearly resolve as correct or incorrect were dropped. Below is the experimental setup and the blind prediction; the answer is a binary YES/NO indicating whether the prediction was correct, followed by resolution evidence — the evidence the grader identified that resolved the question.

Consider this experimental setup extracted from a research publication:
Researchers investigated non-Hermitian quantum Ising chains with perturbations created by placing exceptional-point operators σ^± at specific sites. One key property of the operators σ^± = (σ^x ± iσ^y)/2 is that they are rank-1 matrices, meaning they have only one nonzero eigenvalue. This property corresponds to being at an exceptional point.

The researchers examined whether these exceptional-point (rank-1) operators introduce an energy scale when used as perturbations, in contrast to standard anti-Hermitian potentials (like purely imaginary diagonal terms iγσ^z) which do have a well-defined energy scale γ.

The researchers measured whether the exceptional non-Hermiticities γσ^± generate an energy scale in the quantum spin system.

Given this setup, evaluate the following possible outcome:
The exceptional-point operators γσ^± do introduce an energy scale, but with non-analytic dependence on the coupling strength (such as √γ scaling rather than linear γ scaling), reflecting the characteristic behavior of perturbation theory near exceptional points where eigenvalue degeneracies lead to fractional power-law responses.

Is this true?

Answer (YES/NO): NO